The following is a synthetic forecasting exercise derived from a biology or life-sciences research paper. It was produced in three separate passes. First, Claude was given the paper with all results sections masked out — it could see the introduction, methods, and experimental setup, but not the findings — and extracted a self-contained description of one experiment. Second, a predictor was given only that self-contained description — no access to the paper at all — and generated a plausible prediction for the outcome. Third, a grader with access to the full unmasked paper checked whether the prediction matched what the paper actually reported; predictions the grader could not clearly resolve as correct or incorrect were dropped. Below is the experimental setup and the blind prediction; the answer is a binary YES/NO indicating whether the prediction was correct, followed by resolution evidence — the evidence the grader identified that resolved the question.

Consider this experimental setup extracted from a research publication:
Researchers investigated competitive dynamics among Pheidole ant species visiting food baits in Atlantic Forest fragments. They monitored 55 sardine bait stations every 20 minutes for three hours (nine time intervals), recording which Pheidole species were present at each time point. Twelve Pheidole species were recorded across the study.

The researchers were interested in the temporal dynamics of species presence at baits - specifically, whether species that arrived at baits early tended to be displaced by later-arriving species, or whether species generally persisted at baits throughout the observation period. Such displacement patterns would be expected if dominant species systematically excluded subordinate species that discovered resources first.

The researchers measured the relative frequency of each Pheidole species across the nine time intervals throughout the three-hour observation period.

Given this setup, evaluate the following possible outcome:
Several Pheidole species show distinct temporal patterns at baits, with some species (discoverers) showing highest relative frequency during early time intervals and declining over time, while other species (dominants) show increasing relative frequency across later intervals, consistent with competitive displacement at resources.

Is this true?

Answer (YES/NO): NO